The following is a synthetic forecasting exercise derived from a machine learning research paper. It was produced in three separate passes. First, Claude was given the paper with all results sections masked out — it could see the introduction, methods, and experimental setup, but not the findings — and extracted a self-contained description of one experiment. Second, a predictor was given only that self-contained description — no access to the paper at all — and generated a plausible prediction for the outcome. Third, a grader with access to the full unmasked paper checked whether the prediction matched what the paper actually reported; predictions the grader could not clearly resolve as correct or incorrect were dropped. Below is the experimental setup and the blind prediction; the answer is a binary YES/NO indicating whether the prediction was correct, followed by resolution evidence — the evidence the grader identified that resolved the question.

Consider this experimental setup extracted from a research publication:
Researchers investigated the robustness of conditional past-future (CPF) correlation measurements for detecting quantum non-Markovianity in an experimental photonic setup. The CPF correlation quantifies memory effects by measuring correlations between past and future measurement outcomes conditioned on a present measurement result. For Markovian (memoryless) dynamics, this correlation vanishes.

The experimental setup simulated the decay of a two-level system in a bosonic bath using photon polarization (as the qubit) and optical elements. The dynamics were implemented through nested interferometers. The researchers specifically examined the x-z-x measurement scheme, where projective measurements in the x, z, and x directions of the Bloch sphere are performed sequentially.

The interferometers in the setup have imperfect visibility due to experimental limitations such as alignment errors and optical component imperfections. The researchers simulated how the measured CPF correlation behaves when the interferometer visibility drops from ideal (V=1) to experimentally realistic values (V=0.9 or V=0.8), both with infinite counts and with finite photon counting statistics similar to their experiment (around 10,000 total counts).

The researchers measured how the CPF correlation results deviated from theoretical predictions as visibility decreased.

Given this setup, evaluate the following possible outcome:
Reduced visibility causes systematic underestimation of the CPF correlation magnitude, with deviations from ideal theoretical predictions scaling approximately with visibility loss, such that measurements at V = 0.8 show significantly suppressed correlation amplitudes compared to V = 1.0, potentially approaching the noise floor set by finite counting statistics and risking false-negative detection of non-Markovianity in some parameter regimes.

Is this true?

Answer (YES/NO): NO